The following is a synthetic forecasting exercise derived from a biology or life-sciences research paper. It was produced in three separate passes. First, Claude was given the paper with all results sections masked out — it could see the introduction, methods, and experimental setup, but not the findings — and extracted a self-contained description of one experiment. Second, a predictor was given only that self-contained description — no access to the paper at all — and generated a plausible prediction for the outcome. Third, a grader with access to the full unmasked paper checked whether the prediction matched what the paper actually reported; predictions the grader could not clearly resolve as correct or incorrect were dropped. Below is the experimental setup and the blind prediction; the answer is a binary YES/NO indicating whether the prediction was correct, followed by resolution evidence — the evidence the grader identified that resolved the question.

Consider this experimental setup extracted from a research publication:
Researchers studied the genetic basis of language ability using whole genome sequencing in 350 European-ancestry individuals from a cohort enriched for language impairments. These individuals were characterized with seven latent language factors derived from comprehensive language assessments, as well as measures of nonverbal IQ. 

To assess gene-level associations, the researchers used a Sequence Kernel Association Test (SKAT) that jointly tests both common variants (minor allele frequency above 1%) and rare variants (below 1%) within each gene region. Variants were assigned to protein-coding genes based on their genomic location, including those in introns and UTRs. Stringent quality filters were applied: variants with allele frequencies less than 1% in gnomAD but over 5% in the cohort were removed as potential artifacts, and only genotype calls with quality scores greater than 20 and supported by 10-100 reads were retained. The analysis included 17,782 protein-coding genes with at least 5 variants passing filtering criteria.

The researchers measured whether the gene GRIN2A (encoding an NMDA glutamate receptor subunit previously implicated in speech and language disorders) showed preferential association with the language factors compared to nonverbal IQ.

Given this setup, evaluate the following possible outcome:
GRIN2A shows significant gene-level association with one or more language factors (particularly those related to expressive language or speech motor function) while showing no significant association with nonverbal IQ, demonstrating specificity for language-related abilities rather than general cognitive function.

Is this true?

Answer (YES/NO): NO